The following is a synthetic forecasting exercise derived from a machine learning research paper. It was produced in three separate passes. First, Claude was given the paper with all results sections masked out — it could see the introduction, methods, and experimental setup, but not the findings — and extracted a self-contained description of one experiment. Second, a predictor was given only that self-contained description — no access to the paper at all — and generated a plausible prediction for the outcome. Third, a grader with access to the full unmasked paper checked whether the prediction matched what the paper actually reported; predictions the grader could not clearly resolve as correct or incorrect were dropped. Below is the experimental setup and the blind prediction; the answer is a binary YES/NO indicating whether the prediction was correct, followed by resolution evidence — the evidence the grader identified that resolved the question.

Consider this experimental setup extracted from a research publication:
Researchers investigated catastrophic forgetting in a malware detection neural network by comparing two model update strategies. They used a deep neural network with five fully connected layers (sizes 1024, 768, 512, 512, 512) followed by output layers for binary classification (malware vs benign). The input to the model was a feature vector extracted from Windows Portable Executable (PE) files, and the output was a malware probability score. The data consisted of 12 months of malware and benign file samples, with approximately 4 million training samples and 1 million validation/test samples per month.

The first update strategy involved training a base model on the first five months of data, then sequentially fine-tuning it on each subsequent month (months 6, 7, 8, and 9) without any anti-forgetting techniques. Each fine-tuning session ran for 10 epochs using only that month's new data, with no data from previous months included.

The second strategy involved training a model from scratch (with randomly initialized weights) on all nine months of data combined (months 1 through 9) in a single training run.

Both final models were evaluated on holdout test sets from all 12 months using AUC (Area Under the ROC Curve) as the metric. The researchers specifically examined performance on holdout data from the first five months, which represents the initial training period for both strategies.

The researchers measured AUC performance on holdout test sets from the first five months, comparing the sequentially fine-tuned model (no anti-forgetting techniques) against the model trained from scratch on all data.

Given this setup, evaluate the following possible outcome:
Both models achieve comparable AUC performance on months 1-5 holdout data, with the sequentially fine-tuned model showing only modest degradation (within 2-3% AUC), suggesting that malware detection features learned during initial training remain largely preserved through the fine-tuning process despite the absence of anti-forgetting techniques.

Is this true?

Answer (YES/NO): NO